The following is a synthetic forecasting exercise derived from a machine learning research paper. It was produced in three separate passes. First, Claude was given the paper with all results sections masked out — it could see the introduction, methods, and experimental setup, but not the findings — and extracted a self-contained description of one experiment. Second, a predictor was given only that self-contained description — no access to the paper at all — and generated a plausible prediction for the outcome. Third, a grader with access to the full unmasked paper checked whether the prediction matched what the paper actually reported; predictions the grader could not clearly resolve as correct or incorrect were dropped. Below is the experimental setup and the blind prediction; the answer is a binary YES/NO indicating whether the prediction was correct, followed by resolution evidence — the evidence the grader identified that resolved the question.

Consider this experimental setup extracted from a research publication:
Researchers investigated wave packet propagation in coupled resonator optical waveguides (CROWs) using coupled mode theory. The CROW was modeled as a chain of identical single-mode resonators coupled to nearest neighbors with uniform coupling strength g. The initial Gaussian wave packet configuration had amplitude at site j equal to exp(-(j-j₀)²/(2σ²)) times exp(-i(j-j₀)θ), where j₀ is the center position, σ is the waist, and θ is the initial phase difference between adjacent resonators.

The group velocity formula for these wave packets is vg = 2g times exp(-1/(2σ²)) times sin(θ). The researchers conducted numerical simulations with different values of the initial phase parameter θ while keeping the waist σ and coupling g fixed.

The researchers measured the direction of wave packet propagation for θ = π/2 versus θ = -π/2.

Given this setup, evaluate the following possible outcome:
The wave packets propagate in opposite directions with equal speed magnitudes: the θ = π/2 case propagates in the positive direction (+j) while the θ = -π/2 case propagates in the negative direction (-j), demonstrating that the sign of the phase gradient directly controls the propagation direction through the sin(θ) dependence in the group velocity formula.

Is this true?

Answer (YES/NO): YES